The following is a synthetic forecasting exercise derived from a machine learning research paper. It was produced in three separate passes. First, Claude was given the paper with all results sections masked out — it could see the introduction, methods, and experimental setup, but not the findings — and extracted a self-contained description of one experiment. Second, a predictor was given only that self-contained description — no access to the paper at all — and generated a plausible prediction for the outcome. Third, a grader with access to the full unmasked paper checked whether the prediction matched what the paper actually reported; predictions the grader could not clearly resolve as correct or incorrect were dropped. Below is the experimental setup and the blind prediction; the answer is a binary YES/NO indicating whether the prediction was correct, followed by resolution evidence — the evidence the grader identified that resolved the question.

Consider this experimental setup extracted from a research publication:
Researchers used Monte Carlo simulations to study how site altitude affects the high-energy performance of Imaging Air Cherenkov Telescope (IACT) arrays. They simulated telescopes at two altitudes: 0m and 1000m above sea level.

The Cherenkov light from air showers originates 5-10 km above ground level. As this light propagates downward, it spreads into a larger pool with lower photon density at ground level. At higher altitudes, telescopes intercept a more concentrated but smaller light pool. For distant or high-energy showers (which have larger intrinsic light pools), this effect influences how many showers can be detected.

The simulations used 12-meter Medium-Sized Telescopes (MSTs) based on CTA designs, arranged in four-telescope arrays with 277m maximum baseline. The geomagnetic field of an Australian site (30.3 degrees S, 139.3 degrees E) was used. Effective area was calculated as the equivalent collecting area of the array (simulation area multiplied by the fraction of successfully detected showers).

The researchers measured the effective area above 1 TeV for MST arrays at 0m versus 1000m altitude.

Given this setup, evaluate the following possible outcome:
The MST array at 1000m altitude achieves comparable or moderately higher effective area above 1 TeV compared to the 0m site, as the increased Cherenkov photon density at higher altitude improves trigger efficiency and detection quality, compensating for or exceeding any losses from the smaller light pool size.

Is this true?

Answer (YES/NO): NO